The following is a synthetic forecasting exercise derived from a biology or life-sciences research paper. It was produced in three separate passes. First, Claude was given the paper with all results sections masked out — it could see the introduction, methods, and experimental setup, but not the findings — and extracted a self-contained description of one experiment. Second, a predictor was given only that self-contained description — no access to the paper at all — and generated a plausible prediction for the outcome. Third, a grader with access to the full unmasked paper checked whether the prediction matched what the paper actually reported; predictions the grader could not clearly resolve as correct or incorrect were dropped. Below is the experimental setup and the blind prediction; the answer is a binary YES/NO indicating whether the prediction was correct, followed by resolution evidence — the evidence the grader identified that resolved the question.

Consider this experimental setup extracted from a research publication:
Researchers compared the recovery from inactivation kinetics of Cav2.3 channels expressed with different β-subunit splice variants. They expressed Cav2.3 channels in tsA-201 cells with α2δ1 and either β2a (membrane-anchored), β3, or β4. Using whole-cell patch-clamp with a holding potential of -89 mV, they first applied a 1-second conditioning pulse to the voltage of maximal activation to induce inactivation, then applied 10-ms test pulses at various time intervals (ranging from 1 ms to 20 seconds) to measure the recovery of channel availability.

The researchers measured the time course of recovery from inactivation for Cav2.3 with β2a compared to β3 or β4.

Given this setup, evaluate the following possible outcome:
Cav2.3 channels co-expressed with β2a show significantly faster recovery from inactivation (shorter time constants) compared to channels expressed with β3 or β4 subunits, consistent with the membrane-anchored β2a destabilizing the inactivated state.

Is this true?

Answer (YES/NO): NO